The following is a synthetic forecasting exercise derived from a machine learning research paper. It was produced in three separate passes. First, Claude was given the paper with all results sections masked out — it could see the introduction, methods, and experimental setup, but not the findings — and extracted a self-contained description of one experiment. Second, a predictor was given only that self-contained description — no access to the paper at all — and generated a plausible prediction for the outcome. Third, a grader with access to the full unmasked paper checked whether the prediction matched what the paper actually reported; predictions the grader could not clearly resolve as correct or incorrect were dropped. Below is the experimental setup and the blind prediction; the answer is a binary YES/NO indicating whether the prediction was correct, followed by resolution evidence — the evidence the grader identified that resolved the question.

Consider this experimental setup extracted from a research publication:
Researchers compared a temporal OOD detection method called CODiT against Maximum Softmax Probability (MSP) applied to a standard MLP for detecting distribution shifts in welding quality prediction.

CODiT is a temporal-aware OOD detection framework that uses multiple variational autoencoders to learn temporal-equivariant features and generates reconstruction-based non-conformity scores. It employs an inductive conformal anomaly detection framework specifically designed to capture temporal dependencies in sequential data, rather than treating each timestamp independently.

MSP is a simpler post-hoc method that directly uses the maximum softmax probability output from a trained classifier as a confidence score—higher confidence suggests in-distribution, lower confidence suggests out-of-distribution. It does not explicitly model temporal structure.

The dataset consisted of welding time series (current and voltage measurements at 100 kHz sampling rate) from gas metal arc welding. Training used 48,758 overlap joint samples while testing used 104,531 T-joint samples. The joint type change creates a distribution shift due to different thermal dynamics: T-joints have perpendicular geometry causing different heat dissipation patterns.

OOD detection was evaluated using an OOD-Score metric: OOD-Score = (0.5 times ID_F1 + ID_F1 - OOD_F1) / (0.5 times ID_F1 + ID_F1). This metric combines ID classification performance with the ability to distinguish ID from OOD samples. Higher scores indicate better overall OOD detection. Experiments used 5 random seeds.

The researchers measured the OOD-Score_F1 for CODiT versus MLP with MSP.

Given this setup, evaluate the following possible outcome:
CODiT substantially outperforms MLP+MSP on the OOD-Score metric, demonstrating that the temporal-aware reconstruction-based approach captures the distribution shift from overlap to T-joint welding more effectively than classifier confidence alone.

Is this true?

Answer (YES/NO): NO